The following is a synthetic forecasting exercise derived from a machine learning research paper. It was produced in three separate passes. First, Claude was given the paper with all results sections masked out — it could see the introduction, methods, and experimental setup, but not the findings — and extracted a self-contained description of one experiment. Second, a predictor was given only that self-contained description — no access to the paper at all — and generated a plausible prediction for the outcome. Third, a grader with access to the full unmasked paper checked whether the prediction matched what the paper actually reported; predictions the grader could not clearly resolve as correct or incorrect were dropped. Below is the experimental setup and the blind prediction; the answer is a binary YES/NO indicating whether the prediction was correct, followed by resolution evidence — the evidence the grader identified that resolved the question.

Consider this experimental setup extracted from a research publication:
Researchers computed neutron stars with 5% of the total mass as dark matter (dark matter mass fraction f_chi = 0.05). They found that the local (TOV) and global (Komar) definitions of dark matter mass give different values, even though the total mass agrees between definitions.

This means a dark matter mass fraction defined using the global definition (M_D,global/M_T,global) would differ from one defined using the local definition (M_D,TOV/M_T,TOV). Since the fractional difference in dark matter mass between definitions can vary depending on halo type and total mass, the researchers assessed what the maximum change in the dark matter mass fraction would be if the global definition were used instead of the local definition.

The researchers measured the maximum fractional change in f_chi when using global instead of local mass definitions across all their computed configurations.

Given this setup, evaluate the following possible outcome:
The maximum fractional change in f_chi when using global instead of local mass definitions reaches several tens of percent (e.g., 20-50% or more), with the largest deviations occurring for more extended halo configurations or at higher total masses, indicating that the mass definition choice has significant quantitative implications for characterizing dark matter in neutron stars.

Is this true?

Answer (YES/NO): NO